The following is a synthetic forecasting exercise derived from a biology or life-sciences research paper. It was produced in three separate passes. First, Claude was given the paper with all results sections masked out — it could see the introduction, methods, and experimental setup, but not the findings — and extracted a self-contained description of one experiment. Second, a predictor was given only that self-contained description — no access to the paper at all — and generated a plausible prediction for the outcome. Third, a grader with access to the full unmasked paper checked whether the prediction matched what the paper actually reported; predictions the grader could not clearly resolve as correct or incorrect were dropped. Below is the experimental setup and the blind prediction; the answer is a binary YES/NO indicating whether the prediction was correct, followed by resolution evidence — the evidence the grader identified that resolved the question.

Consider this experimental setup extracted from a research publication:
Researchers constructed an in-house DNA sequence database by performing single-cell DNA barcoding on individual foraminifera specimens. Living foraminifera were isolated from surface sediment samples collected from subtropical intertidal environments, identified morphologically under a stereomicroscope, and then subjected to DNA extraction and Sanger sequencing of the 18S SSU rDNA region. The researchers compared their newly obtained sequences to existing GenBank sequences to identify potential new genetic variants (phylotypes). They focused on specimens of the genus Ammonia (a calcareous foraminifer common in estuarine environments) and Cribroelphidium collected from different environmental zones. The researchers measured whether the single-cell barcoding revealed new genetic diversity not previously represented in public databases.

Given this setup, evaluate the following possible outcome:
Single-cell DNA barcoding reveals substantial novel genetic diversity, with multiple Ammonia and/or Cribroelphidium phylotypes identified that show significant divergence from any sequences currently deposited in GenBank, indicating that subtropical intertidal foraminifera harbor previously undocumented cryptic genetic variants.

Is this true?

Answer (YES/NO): YES